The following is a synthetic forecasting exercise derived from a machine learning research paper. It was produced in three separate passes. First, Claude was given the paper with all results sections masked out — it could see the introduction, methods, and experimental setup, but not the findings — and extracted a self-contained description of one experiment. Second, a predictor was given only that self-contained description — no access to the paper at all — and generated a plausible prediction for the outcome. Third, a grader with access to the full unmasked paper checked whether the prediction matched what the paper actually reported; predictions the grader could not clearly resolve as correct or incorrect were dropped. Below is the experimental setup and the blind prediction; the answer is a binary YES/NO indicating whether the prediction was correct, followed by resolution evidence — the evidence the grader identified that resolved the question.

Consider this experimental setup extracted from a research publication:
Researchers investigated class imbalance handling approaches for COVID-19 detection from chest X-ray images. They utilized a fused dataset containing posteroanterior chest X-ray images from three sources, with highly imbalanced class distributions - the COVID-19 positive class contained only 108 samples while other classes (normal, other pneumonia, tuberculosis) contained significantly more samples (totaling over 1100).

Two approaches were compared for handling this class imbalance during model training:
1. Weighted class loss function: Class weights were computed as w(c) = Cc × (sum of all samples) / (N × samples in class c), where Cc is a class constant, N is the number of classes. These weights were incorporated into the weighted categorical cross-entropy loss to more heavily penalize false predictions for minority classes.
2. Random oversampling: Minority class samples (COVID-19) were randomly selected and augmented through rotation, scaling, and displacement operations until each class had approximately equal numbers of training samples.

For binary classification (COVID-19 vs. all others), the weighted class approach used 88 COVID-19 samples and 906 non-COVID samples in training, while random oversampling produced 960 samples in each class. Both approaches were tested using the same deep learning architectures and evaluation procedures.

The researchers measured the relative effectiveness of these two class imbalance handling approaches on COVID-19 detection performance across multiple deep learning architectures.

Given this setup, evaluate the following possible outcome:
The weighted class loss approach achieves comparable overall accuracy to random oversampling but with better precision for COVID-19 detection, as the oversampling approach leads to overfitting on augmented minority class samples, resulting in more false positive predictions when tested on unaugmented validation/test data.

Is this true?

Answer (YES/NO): NO